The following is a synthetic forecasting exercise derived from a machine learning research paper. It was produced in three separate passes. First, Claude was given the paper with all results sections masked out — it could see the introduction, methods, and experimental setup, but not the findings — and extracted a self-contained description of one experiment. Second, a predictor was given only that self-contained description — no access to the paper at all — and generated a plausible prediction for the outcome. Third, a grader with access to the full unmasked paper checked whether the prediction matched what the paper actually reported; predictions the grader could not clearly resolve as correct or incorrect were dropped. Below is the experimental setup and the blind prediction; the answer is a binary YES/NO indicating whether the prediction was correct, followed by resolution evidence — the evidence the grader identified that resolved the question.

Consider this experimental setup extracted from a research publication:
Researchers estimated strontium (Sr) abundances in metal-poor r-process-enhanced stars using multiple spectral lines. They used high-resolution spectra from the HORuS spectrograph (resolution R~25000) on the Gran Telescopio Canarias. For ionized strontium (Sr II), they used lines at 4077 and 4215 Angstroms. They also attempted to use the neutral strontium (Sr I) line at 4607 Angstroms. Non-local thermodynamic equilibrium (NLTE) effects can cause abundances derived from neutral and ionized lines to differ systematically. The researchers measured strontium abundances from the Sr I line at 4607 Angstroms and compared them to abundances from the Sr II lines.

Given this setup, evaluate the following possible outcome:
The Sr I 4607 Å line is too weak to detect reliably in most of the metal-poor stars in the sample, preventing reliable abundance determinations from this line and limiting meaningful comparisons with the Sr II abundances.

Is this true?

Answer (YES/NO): NO